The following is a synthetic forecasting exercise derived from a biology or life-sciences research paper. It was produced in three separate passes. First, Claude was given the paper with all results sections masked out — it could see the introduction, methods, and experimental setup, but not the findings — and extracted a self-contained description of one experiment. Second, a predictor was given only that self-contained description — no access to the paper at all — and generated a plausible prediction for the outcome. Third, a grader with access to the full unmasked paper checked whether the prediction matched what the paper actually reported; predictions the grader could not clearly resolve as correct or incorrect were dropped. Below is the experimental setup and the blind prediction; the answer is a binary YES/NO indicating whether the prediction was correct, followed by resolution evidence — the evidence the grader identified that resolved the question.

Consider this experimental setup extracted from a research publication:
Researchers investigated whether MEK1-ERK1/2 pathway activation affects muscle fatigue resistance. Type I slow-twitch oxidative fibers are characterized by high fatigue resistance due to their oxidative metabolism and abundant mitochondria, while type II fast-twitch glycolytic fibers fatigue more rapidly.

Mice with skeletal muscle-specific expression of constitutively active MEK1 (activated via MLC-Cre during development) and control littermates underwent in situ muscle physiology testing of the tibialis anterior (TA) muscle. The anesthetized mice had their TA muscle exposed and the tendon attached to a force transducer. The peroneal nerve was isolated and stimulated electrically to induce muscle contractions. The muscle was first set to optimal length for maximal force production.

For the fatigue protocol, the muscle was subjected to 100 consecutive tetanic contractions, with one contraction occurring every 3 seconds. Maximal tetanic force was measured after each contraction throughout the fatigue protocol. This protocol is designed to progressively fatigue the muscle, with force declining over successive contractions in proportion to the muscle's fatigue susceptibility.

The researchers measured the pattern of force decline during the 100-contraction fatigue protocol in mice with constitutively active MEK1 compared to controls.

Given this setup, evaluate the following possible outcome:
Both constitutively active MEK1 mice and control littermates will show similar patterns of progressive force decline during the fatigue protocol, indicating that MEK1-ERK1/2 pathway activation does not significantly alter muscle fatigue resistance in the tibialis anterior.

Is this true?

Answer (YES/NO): NO